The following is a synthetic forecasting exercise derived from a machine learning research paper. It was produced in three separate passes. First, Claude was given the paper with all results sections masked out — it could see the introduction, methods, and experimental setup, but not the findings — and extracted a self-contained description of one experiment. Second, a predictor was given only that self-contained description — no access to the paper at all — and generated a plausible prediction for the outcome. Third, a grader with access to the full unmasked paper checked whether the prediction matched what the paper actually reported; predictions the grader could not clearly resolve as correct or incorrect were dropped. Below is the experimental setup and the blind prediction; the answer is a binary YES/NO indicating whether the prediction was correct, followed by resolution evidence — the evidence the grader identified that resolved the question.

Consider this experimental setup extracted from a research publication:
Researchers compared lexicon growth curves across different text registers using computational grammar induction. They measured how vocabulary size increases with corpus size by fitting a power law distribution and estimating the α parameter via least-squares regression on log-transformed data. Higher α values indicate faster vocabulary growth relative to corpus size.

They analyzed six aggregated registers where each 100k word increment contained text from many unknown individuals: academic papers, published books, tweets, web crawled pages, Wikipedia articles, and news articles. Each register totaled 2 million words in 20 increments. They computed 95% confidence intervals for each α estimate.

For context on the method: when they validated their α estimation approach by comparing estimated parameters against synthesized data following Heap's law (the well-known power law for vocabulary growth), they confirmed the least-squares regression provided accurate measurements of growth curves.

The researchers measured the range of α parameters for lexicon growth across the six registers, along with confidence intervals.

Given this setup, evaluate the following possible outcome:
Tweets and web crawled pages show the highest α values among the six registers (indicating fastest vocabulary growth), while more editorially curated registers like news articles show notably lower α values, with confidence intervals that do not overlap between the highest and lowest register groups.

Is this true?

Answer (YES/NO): NO